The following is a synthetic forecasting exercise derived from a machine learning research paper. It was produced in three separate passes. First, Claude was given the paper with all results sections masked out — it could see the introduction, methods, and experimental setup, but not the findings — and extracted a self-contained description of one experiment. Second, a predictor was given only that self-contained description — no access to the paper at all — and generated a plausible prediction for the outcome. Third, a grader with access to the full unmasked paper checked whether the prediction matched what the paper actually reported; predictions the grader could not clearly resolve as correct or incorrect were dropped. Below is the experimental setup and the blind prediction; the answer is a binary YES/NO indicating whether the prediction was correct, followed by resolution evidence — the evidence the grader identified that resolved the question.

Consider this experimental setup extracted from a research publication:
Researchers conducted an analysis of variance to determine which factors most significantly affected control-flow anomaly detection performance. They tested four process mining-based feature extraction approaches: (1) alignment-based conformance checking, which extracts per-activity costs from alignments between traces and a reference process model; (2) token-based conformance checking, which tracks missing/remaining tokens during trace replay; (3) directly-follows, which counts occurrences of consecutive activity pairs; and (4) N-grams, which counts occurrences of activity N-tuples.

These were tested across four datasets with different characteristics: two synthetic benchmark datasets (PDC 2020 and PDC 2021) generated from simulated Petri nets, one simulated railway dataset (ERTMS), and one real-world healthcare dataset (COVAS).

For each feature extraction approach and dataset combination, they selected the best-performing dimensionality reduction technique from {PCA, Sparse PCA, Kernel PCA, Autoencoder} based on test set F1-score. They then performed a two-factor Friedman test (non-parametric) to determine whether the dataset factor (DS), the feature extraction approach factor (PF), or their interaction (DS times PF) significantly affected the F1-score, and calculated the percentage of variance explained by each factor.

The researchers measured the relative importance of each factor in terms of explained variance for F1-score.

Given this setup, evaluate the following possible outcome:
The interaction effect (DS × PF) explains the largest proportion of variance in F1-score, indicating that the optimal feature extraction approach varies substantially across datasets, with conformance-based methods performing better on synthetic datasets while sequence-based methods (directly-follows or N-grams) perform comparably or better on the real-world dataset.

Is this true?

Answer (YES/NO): YES